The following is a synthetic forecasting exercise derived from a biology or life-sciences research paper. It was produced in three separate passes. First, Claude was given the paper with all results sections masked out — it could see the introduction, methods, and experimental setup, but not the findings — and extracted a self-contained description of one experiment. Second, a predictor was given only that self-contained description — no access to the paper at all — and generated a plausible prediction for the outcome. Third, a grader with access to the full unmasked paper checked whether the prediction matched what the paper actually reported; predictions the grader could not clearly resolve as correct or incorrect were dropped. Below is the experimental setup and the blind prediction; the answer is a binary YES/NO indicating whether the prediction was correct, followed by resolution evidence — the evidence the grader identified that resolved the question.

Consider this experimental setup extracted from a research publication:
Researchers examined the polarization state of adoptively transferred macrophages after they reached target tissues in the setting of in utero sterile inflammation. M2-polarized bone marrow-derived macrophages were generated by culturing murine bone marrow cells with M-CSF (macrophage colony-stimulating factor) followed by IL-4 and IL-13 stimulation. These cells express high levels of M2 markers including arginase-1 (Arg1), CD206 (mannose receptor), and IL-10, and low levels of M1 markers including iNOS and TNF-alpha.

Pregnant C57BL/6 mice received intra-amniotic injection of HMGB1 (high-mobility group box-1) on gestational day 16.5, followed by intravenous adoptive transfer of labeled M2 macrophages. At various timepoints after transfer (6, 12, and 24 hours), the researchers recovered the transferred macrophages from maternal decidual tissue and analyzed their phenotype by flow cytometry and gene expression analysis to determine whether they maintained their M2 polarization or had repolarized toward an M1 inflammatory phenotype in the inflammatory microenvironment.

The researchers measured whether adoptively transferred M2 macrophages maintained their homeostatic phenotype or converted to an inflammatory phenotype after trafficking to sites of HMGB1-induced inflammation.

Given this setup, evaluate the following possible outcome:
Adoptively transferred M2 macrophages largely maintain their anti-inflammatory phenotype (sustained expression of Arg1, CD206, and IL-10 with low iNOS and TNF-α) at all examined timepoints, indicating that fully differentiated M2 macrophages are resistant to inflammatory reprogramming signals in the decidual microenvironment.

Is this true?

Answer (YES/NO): YES